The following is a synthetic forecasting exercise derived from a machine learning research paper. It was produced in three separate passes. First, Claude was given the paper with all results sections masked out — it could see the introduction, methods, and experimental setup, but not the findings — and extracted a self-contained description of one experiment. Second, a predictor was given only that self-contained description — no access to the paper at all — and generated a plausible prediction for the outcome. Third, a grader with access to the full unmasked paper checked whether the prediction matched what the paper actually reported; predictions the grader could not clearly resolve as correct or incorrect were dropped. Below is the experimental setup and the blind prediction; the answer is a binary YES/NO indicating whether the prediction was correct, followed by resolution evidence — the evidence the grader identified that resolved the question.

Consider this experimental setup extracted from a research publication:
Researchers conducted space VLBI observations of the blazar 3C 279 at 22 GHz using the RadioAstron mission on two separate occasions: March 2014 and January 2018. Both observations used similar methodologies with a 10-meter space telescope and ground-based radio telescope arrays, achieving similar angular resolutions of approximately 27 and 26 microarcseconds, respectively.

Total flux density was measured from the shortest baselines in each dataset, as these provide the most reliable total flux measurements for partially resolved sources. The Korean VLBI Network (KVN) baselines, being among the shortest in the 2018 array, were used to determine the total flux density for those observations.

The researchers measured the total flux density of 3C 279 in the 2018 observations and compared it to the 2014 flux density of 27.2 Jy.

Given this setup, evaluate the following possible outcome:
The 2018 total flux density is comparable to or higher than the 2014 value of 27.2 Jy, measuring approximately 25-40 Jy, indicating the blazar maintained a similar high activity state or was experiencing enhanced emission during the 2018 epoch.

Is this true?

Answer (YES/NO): NO